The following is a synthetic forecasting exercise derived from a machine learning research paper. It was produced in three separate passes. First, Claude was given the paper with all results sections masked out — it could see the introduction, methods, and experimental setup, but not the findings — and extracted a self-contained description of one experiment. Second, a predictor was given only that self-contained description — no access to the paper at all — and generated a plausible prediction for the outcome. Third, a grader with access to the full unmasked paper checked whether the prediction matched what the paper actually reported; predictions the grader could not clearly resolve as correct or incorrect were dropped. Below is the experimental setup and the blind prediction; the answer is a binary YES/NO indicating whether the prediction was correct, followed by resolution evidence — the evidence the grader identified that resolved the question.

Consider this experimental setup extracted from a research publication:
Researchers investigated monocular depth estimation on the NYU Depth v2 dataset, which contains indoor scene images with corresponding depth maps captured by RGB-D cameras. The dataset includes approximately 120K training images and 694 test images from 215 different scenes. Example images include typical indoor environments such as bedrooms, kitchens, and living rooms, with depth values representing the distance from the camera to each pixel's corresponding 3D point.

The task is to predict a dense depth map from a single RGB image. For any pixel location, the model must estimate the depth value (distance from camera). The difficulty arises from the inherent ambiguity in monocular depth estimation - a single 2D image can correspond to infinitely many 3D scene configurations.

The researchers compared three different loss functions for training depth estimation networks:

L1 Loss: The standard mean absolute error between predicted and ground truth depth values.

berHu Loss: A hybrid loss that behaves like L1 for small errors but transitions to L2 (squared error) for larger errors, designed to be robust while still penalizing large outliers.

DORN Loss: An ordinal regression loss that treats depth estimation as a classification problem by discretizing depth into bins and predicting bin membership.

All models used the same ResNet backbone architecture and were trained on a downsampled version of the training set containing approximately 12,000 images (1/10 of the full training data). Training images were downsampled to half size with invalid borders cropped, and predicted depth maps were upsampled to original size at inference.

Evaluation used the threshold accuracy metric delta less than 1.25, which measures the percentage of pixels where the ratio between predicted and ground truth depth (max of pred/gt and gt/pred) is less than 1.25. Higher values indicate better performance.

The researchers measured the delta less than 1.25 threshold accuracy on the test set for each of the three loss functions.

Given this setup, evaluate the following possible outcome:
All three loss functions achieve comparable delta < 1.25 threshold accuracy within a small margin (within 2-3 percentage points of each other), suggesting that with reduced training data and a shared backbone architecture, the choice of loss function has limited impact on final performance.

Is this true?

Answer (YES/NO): NO